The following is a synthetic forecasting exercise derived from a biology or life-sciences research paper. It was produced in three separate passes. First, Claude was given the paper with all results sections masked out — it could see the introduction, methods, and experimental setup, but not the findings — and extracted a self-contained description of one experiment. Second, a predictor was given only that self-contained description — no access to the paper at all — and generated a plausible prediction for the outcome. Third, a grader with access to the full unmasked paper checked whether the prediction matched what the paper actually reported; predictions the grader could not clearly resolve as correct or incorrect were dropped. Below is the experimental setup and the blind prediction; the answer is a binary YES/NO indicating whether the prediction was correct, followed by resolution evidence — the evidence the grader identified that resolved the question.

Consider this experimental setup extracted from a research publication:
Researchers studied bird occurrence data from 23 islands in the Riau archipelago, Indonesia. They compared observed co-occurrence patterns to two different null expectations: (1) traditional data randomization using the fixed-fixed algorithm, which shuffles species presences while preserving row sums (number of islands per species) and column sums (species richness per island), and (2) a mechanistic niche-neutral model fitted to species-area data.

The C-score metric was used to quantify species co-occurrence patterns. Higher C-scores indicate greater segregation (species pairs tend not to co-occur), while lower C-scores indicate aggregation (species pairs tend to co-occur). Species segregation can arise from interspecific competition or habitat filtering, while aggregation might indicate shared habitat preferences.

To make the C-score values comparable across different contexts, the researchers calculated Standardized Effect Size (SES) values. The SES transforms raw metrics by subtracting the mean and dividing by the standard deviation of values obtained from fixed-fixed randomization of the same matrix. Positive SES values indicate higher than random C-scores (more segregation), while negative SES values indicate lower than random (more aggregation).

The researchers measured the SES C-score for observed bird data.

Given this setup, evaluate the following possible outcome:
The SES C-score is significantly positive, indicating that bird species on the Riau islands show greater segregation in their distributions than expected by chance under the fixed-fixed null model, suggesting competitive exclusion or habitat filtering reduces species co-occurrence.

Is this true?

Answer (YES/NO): YES